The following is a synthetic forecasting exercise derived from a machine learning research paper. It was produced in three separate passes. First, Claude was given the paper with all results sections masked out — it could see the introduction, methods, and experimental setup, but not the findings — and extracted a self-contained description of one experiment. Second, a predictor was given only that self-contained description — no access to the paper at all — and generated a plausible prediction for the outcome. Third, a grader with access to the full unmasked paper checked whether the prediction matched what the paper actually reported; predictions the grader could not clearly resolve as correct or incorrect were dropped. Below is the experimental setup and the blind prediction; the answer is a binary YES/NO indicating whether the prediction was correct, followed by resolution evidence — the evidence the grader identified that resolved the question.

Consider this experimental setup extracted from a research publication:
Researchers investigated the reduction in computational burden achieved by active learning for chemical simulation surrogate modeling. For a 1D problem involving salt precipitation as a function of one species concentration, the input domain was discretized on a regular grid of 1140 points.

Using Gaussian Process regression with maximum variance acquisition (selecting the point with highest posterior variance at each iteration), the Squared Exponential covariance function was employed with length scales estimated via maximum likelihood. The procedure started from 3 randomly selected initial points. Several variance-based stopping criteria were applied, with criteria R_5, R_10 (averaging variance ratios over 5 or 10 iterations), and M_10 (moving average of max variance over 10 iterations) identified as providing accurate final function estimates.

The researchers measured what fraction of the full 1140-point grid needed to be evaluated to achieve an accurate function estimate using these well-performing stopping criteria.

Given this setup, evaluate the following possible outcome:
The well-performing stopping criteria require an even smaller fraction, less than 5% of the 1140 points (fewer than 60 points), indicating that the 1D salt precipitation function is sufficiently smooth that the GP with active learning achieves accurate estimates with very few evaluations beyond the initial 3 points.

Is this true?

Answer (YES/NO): YES